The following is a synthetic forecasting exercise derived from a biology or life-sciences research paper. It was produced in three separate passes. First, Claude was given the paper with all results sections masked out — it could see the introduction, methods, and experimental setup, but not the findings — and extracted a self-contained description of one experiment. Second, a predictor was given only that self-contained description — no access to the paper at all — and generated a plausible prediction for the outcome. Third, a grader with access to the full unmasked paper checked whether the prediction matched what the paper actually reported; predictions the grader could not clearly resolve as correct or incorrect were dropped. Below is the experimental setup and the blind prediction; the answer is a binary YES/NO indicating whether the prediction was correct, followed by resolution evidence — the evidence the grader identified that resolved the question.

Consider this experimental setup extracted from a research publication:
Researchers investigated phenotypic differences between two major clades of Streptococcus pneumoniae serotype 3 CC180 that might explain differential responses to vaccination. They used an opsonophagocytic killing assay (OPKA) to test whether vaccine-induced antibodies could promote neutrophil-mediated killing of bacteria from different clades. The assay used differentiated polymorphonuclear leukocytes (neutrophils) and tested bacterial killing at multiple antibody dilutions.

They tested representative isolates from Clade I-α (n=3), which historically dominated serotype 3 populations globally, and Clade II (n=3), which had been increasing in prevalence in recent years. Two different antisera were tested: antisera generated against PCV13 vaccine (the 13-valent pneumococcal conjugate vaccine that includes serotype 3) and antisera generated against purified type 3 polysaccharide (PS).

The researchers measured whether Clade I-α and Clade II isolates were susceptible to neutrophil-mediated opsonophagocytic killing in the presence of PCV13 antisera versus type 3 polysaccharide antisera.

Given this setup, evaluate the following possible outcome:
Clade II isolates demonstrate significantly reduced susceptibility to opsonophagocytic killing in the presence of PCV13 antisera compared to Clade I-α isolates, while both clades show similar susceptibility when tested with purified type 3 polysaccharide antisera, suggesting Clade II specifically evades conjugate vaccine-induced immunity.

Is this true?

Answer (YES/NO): NO